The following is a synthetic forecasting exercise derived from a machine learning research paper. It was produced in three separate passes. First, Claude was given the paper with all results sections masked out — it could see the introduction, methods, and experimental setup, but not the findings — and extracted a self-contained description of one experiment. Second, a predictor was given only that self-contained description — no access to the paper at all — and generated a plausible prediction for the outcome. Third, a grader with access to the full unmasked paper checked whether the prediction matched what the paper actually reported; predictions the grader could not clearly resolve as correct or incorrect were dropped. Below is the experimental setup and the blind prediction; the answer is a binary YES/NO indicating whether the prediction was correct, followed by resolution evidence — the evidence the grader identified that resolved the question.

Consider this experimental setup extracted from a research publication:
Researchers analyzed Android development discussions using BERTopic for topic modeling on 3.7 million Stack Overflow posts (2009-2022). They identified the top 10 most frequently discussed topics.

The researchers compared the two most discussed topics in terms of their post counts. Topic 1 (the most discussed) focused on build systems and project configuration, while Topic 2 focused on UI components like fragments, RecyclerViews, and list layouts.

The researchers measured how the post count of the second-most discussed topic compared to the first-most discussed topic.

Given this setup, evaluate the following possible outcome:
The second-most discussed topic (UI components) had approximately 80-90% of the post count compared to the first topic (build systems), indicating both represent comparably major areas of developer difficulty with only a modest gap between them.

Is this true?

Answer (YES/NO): NO